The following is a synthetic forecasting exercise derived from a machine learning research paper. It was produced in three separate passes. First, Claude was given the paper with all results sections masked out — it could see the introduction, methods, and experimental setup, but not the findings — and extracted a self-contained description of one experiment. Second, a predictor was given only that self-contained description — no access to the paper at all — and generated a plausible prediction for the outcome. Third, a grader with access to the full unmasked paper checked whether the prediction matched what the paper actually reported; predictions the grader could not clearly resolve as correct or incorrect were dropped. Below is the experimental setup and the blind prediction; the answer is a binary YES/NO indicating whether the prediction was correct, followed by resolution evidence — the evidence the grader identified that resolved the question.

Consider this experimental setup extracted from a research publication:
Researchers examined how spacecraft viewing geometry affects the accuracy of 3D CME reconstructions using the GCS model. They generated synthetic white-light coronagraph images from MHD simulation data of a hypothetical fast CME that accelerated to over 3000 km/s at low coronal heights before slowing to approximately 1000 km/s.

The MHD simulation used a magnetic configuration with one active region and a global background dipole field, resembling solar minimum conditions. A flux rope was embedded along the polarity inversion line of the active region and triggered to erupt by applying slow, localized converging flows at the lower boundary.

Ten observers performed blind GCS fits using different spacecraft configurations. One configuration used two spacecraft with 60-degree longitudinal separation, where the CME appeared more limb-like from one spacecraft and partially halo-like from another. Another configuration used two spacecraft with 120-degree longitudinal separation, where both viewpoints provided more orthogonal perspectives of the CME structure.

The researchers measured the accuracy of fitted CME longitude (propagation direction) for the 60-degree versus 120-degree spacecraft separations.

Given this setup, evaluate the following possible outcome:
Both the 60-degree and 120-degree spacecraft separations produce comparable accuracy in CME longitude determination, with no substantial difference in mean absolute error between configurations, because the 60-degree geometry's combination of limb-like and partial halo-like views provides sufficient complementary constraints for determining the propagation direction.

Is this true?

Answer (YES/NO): YES